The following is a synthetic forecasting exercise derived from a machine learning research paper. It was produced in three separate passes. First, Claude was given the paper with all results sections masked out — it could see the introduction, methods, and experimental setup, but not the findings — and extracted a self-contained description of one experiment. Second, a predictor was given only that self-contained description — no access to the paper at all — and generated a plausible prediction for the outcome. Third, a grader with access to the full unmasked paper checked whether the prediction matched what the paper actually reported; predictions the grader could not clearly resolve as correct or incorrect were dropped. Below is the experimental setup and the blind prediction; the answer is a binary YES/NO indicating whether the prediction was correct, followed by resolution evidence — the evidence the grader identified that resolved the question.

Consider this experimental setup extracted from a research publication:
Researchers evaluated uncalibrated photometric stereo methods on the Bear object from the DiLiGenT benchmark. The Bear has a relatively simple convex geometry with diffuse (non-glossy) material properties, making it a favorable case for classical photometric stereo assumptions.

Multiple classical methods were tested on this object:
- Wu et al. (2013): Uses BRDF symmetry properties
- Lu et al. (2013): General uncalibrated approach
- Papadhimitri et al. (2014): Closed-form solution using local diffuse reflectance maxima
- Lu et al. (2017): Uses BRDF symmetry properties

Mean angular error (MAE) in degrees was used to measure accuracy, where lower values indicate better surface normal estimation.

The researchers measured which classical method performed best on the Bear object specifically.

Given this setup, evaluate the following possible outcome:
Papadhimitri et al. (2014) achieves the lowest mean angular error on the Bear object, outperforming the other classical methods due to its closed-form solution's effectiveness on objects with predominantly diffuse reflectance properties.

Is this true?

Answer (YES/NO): NO